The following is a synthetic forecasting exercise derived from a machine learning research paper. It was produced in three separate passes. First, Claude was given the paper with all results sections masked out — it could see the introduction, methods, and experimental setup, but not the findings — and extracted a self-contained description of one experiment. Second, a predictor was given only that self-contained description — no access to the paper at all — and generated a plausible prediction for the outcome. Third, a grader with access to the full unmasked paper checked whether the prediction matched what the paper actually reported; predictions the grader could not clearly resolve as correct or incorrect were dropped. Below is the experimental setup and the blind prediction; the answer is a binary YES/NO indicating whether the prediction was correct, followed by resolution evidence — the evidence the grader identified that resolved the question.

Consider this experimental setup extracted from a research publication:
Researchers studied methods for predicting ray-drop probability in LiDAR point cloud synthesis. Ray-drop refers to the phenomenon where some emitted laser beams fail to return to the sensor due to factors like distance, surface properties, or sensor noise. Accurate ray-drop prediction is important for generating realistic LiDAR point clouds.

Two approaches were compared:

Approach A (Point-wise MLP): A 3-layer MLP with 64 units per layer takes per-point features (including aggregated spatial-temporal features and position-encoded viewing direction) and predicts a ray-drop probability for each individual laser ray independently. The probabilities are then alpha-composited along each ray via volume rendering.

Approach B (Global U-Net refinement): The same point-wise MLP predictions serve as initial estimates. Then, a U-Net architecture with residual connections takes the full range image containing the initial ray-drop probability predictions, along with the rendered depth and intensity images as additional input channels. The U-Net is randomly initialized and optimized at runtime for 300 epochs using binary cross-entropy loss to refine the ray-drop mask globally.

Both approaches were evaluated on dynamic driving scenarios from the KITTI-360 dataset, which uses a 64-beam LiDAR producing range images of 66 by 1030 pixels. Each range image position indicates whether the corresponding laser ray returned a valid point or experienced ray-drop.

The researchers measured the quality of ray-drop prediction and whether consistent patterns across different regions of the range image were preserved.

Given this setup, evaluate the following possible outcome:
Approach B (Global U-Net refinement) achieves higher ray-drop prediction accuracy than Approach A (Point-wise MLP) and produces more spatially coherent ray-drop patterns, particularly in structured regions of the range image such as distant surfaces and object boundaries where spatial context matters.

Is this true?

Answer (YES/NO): YES